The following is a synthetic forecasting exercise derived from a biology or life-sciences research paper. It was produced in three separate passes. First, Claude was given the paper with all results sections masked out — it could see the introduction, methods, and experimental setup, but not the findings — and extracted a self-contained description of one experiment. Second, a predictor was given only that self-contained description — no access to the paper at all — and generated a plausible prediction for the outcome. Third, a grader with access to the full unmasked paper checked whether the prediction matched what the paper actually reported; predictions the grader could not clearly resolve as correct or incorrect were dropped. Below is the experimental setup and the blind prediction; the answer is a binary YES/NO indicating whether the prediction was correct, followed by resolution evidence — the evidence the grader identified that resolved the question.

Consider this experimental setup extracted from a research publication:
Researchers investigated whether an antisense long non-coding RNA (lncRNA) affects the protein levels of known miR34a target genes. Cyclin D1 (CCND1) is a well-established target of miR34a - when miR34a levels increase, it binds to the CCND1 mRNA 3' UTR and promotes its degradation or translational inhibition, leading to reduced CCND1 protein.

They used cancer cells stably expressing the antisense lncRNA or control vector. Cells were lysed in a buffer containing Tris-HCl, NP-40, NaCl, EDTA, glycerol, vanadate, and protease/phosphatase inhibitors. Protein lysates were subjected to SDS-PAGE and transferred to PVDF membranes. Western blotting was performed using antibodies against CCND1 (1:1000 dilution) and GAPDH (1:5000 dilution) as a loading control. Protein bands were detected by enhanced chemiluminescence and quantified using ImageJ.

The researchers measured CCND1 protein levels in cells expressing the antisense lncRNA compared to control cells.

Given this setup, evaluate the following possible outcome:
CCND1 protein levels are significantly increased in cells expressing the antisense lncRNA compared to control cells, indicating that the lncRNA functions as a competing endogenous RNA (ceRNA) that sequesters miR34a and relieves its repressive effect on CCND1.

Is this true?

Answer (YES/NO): NO